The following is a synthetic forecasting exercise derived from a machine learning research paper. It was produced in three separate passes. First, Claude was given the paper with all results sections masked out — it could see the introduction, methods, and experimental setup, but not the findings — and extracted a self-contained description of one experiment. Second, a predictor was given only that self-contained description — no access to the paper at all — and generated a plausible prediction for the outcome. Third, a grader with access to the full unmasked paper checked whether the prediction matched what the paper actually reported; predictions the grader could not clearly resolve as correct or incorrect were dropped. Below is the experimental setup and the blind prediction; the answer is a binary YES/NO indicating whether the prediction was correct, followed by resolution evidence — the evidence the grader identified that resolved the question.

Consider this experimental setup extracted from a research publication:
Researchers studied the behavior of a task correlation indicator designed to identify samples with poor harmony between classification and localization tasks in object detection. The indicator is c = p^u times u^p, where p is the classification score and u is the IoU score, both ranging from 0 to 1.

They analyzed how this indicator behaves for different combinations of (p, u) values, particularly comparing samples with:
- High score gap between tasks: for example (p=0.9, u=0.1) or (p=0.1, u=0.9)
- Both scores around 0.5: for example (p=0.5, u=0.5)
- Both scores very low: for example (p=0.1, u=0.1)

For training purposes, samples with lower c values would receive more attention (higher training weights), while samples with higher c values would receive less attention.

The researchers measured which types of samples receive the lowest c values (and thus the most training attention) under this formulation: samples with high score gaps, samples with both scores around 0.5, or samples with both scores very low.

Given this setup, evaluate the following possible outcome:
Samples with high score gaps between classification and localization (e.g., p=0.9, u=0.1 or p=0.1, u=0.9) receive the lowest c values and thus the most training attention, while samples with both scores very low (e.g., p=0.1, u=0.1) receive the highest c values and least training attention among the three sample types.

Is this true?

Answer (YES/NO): NO